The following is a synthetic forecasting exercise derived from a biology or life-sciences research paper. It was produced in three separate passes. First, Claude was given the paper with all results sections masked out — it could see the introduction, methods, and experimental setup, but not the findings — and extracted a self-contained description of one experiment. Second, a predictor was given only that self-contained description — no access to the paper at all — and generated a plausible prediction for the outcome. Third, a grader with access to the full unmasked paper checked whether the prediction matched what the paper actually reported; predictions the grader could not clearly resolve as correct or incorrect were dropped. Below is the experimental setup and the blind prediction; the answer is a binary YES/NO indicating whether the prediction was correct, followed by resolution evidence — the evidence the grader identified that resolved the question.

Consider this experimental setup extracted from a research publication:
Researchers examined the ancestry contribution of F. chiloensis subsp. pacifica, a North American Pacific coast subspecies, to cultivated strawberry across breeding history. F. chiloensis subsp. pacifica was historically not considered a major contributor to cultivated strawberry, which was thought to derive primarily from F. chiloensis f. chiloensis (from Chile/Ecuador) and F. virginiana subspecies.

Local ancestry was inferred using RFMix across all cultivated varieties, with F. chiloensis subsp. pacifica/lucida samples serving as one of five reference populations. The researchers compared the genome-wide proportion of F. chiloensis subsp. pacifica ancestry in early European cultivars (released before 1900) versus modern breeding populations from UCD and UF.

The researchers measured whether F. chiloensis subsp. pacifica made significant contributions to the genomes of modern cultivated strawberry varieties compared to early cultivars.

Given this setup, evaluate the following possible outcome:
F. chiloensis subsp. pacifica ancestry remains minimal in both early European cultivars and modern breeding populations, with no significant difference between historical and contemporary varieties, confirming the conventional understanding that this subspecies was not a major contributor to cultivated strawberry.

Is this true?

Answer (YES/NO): NO